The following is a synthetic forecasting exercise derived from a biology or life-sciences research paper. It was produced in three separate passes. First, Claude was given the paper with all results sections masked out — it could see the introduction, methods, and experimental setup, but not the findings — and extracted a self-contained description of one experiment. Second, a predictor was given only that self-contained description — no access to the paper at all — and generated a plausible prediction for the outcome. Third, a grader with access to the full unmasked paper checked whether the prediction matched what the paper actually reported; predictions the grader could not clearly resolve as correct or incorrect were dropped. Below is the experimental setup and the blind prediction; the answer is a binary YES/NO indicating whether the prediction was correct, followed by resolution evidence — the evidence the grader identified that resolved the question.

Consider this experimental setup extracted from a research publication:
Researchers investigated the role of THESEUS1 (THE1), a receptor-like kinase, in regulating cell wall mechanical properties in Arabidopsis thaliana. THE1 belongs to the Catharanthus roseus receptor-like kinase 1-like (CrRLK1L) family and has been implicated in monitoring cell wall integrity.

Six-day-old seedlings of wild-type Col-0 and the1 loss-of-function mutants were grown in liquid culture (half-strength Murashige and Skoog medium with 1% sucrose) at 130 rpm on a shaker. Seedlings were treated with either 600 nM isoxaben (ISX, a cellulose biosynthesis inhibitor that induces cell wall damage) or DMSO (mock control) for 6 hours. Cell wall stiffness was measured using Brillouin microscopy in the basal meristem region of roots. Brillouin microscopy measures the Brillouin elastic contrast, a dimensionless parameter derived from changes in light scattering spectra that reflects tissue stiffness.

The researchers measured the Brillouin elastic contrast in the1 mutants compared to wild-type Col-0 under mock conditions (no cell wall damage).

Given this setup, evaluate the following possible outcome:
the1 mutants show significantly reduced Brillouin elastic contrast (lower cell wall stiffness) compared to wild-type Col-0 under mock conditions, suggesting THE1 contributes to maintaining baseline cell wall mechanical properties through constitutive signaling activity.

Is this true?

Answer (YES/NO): YES